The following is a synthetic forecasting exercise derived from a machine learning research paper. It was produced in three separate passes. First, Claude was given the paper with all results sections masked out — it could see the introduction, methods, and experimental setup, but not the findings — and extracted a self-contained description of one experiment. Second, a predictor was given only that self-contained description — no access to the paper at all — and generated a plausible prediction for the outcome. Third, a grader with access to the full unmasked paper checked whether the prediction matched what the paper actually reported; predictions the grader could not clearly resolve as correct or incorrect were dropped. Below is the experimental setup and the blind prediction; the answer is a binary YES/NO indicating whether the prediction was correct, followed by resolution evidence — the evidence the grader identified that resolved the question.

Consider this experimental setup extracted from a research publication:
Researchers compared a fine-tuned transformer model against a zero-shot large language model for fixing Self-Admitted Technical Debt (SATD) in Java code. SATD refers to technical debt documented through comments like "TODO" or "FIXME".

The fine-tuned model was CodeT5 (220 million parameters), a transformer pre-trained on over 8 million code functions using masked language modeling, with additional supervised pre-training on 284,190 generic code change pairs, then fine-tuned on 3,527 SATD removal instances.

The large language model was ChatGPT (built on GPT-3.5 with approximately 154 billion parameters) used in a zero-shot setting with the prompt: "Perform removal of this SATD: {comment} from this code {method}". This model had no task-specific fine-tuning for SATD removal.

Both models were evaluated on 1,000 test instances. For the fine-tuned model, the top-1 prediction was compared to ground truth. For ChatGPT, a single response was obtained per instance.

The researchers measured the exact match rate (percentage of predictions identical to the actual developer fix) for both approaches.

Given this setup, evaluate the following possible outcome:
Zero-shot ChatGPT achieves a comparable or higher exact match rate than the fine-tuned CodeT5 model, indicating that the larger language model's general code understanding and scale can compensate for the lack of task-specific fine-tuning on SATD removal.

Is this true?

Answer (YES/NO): NO